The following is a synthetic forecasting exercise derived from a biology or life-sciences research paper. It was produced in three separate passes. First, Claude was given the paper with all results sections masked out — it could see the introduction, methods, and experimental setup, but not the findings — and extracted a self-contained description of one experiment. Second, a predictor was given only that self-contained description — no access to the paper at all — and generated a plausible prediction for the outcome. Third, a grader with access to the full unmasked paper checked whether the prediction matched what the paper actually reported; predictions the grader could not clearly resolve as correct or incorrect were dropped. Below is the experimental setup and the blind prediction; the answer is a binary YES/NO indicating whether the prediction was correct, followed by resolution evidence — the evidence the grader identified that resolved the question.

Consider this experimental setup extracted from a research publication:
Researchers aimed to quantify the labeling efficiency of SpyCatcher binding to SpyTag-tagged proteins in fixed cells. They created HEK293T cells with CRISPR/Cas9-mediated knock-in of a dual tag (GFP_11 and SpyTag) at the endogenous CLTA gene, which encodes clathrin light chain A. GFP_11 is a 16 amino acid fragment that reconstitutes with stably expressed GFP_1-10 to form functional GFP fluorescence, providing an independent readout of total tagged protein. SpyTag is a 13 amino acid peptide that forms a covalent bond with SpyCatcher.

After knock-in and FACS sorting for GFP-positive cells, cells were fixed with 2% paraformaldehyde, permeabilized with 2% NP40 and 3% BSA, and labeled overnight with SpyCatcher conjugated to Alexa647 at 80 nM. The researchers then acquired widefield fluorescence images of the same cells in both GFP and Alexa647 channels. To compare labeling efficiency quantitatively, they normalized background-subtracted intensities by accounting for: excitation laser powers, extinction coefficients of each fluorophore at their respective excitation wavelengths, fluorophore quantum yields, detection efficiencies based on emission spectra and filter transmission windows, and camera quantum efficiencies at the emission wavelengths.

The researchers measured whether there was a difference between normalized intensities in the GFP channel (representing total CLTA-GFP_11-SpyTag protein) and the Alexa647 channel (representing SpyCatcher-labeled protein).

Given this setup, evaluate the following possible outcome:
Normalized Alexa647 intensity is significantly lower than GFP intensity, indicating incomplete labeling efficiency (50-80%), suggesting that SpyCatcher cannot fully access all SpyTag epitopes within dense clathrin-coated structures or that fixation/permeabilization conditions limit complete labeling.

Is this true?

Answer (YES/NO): NO